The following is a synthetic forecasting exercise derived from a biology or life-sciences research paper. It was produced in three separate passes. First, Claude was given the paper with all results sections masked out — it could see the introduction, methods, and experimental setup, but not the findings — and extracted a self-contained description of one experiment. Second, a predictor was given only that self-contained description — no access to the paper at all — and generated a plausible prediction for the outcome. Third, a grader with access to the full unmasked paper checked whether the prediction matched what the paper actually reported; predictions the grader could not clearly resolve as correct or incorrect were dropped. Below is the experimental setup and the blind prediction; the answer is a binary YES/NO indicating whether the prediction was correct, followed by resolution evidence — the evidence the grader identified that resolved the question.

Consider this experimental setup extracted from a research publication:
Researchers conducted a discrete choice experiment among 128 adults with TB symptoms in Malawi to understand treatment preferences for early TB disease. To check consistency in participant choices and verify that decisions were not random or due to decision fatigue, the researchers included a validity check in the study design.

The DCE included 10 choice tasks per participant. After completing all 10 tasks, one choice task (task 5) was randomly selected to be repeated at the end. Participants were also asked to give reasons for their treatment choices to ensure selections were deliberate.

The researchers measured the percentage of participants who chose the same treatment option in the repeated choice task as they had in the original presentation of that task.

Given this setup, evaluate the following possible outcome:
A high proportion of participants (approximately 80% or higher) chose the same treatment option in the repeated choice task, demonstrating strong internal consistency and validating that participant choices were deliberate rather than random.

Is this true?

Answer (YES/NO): YES